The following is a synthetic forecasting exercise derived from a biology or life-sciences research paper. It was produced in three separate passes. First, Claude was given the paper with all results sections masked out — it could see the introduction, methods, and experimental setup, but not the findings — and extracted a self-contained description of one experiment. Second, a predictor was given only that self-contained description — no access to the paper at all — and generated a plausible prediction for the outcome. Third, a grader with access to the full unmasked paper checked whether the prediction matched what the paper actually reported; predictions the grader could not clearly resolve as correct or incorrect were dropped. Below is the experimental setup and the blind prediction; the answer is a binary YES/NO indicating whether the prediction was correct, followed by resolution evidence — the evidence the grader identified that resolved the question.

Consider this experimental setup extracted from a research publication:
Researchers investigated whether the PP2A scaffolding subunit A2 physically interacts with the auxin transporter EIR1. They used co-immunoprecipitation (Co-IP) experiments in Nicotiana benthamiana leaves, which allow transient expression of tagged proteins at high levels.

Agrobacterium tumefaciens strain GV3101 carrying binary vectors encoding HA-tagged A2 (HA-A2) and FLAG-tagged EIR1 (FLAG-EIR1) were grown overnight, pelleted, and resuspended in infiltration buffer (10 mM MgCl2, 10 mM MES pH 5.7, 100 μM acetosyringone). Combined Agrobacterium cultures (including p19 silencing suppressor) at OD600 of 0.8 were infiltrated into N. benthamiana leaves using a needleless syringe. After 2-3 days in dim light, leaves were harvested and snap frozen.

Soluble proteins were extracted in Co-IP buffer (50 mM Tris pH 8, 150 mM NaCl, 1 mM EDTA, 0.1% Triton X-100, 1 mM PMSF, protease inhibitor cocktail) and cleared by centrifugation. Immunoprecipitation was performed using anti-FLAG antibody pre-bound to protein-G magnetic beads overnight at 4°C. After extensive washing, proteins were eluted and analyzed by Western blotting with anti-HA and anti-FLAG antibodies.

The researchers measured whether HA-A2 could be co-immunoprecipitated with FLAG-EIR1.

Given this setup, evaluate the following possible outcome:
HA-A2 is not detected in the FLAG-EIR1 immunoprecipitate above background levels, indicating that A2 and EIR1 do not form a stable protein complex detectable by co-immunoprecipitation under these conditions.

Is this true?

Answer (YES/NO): NO